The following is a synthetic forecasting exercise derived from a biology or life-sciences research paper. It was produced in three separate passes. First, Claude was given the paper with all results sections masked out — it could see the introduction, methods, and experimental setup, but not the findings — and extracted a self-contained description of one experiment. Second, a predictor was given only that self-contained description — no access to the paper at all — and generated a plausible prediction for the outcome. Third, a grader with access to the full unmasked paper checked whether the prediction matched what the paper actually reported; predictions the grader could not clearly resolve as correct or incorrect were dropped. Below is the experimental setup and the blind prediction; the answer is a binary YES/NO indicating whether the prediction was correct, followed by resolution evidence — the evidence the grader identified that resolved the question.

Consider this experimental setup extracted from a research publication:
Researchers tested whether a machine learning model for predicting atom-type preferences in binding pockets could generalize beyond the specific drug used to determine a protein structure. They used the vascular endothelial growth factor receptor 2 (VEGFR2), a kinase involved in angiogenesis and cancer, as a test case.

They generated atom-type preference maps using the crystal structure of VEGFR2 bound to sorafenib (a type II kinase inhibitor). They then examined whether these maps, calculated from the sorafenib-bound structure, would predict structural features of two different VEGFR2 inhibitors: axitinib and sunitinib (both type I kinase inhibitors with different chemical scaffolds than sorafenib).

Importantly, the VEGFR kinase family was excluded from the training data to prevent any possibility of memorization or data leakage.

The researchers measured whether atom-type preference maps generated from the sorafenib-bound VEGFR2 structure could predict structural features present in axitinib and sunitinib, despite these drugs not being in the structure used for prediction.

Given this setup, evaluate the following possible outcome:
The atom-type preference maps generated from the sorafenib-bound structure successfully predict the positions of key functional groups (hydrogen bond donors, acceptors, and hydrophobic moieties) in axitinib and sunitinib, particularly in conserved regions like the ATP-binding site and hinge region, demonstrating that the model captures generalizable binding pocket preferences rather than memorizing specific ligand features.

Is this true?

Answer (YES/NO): YES